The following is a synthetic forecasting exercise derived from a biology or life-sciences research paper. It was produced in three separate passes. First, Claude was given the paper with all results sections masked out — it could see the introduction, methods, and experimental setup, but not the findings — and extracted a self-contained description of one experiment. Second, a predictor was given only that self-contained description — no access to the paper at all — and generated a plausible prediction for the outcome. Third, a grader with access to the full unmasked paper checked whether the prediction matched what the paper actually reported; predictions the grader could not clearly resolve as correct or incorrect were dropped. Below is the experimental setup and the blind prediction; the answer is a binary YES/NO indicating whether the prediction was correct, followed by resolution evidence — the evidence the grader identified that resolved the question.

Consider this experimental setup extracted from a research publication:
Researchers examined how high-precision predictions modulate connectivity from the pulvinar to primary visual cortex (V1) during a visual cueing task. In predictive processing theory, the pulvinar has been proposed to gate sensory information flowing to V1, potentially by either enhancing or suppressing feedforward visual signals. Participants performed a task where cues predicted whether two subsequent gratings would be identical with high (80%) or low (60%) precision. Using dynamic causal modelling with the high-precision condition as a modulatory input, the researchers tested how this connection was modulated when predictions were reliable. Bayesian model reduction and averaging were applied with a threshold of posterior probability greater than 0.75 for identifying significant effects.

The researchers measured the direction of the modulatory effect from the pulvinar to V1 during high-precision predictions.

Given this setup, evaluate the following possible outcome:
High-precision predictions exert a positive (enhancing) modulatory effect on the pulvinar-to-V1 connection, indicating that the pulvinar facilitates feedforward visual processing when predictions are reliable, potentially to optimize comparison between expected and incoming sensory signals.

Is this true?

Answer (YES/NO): NO